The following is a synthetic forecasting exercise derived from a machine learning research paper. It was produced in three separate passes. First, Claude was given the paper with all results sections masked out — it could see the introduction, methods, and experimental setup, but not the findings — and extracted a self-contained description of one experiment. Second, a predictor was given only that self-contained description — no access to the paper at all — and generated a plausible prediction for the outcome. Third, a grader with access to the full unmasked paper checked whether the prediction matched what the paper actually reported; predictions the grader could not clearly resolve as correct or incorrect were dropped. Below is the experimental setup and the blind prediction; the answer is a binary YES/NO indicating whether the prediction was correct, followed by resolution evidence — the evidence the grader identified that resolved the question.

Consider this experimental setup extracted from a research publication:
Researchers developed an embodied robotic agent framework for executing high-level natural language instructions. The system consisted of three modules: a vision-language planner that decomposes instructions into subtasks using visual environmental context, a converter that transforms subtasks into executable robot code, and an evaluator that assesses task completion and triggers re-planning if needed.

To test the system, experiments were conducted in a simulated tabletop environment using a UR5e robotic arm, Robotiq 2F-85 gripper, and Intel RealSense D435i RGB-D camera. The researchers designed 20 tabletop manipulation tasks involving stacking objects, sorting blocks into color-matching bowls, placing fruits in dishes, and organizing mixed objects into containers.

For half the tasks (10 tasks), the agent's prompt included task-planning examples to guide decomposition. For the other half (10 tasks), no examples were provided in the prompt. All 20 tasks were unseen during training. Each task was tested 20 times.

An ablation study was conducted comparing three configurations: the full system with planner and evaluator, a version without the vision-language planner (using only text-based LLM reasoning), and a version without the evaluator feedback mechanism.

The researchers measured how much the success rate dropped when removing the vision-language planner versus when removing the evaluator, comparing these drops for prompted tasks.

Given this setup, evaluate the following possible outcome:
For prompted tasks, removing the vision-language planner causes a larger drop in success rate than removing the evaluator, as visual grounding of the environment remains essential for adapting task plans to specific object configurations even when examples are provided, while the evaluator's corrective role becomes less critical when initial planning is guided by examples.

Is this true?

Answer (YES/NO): YES